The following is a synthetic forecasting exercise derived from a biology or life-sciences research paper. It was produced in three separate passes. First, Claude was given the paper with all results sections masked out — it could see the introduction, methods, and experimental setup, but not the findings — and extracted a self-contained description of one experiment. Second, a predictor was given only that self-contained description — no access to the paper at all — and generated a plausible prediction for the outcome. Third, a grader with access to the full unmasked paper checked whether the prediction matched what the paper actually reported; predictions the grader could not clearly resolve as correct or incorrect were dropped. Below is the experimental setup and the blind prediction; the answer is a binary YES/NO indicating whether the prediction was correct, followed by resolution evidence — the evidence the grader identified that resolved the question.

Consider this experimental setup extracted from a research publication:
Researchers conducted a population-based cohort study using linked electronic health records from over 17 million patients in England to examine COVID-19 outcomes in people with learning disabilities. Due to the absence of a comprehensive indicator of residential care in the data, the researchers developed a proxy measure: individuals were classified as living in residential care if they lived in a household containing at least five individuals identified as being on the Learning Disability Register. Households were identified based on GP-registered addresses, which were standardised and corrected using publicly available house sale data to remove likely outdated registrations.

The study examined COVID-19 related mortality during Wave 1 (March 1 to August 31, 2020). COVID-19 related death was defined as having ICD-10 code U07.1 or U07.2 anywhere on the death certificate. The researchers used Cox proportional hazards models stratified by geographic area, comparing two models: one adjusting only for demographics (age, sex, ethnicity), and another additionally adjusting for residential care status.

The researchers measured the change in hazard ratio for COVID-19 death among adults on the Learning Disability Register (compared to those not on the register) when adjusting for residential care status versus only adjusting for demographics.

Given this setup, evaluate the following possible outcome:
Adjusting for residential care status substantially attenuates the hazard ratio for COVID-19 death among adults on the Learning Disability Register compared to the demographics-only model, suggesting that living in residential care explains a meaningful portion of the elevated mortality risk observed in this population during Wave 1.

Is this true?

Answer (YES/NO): NO